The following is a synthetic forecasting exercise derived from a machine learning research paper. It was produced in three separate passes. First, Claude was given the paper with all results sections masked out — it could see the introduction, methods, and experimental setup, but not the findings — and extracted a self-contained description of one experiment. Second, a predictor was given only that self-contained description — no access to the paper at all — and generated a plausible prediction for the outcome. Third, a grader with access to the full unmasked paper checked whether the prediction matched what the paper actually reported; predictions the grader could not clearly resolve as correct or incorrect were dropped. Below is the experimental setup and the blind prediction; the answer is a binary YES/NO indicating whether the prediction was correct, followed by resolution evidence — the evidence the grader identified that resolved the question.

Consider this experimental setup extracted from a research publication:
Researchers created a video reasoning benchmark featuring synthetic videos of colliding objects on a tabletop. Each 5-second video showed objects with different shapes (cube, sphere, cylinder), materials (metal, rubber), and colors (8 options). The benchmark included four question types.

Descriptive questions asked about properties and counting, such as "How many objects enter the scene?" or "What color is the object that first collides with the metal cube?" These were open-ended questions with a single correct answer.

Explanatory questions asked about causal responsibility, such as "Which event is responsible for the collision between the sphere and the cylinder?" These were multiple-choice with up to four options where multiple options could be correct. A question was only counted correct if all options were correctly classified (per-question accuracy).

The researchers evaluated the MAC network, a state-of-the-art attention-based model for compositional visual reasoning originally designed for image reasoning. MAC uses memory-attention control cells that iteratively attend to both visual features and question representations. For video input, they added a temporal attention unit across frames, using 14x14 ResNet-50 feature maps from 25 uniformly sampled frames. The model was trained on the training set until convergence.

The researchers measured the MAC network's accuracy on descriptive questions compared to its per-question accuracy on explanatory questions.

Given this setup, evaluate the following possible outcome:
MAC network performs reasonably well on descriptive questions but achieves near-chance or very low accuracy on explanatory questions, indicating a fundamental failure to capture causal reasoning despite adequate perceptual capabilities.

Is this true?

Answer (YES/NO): YES